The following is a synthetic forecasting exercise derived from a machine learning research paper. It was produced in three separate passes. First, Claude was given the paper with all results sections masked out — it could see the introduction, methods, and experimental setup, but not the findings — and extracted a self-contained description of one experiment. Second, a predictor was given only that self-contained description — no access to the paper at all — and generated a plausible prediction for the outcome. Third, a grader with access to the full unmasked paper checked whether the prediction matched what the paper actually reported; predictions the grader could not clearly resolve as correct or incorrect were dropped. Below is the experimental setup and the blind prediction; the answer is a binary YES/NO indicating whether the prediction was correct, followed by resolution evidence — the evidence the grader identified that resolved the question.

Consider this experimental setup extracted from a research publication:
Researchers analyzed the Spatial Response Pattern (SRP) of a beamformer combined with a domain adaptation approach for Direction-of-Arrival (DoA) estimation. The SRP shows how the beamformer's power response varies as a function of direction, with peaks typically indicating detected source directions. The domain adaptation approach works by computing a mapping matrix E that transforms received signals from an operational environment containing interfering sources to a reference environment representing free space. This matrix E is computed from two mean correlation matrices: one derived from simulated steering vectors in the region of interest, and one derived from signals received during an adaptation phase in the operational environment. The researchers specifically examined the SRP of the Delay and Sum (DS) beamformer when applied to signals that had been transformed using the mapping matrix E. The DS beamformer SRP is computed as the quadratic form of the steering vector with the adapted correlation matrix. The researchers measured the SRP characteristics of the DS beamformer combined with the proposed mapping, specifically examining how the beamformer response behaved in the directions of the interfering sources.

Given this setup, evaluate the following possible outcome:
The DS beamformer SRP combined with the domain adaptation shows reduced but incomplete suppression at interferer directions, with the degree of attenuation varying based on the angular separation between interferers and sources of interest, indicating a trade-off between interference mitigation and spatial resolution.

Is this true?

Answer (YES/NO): NO